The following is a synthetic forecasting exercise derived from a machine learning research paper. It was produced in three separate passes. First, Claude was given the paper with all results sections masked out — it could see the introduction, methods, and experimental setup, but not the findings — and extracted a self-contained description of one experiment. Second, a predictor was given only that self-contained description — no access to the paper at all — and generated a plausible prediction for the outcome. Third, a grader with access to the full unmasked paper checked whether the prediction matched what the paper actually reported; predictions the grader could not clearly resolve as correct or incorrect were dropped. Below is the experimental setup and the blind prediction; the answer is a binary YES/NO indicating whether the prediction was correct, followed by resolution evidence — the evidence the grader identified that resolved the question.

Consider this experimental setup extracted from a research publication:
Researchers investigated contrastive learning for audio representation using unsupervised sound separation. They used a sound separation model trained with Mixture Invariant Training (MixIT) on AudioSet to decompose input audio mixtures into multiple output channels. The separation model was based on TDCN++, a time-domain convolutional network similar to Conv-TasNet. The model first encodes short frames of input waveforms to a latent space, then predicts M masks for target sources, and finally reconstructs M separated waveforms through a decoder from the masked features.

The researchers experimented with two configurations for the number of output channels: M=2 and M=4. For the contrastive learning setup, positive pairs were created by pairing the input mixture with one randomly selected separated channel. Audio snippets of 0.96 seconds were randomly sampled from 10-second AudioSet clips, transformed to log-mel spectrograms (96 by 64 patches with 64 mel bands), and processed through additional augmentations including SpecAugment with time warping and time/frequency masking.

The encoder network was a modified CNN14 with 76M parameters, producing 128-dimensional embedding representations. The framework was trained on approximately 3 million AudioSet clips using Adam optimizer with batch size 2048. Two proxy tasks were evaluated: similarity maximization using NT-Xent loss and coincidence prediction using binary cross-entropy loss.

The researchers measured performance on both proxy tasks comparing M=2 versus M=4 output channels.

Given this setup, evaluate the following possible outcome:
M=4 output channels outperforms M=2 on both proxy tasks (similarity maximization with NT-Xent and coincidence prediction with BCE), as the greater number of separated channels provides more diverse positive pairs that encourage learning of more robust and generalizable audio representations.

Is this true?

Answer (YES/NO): NO